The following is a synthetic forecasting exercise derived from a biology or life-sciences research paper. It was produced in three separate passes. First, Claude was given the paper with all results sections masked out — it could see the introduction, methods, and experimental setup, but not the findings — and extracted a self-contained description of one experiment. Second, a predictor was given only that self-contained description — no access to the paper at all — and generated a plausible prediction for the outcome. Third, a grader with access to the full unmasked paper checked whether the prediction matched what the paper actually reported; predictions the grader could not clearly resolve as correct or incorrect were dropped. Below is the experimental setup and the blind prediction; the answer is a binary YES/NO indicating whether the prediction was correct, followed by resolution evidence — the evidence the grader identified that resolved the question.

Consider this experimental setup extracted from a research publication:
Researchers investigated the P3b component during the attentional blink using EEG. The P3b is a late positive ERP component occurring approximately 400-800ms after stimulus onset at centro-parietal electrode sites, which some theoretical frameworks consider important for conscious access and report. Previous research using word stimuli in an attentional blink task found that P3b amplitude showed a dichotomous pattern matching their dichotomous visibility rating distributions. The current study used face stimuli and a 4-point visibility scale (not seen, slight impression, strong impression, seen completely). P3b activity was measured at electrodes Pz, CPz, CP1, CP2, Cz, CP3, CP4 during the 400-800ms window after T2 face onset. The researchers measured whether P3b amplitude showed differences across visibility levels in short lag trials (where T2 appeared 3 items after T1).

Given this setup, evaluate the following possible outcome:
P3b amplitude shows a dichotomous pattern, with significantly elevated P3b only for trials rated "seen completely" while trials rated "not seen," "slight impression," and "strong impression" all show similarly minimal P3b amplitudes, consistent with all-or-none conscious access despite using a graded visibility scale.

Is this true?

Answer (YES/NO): NO